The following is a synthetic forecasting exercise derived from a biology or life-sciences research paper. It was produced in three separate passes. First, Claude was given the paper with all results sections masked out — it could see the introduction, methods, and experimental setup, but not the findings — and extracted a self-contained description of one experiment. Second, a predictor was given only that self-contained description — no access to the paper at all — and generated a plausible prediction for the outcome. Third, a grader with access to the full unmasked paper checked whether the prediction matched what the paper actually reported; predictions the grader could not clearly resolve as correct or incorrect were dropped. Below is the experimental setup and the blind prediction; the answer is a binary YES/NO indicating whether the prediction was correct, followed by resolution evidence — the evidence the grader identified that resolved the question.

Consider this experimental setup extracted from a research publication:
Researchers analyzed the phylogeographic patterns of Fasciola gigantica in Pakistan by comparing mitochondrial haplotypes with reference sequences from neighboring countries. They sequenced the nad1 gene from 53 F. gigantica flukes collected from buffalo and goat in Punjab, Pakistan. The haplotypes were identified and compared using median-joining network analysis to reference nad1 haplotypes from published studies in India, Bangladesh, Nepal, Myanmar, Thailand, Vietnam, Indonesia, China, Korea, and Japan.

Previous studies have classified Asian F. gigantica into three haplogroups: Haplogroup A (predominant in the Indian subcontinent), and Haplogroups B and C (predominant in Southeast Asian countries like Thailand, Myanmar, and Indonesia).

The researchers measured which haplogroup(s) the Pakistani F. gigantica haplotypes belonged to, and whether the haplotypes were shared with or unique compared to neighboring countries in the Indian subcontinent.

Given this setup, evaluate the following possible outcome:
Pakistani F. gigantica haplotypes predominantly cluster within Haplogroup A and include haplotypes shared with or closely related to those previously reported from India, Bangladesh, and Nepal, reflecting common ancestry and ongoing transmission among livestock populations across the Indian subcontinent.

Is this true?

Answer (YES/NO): YES